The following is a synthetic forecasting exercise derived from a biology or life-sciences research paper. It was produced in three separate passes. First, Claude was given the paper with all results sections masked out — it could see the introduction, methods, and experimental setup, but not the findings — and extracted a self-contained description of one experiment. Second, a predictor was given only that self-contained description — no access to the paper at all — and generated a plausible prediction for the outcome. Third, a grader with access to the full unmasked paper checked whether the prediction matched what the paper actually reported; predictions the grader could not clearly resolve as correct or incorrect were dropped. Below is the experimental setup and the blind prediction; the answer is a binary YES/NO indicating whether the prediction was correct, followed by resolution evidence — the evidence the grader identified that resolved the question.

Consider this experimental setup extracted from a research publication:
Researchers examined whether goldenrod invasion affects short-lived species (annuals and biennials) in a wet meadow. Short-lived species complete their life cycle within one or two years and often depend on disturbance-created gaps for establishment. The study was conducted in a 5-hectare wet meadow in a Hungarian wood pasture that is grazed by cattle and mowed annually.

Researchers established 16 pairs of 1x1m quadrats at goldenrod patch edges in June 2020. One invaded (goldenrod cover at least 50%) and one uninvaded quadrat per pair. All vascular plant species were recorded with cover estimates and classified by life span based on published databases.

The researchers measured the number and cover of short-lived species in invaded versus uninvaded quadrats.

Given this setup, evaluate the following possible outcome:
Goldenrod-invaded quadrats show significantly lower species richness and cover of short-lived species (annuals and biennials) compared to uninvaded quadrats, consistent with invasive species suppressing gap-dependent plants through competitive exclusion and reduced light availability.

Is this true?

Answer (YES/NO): NO